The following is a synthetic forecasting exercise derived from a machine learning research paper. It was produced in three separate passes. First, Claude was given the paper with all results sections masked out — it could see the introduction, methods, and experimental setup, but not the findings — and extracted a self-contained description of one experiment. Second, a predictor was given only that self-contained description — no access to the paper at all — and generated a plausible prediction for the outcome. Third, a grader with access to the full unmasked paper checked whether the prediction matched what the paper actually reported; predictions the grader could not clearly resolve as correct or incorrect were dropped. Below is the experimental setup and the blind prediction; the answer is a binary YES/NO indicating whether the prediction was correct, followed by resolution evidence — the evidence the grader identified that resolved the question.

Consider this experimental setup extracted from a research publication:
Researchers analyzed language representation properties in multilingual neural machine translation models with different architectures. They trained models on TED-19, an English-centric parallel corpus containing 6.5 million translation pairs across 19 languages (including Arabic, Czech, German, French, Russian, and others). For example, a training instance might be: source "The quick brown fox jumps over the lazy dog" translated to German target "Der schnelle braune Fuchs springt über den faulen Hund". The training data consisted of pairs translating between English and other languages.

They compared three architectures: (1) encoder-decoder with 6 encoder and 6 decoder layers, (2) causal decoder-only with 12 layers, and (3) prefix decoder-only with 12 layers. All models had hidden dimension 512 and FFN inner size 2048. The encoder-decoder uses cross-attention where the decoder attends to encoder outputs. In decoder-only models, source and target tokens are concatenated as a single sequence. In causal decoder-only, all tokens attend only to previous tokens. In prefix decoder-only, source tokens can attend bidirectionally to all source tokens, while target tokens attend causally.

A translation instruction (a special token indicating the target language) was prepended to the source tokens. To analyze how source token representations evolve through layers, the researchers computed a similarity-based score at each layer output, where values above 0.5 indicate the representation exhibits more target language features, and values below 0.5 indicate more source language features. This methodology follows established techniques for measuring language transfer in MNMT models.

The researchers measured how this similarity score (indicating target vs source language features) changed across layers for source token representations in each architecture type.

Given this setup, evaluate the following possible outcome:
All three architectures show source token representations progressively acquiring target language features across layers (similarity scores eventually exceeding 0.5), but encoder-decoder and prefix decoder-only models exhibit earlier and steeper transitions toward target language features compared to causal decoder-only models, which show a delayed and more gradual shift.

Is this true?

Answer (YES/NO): NO